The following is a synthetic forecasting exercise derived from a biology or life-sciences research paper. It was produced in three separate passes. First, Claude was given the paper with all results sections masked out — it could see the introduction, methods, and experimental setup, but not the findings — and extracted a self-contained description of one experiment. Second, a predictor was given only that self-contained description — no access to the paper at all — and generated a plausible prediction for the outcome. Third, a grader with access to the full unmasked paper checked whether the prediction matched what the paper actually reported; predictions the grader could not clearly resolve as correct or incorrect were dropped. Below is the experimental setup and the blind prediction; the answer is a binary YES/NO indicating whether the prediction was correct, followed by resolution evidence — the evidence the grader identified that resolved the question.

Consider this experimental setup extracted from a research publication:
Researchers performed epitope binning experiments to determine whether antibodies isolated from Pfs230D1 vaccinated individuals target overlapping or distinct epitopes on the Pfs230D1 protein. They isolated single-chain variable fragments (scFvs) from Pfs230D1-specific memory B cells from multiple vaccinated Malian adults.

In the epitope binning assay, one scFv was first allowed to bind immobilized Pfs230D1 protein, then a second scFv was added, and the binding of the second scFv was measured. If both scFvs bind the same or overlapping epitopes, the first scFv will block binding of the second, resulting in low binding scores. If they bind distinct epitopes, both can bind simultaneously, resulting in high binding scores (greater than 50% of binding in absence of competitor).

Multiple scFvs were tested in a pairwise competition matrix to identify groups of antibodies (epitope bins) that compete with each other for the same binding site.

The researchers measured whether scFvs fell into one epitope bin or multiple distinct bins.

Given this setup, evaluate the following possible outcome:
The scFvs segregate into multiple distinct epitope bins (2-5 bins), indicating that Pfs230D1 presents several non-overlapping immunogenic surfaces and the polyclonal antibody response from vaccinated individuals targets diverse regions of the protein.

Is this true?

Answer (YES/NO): YES